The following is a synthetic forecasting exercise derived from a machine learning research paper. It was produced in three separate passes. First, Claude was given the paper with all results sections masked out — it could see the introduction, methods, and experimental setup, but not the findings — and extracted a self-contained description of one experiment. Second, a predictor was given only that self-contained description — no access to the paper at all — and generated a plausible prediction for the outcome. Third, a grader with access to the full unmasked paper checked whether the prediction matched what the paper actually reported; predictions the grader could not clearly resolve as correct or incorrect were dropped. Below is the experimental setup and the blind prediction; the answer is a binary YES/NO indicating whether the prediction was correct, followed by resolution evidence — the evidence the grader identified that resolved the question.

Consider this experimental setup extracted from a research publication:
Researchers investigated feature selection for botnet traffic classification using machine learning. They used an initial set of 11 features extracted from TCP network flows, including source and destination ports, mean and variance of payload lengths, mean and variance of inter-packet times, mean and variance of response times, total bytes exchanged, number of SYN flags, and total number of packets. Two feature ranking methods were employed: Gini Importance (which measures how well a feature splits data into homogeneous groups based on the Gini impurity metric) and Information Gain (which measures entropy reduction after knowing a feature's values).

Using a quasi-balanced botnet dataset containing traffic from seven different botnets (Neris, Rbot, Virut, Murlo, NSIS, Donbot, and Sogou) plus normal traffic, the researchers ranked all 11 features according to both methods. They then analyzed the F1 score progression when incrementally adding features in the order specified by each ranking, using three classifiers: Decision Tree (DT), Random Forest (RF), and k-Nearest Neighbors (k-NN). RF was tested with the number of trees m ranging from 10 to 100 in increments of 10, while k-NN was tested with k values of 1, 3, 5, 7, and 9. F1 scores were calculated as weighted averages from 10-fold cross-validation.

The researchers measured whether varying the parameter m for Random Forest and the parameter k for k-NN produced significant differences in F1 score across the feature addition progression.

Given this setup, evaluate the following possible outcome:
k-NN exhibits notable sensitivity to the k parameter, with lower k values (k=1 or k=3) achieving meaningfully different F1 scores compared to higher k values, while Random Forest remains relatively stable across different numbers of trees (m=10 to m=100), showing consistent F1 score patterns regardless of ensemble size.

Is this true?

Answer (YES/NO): NO